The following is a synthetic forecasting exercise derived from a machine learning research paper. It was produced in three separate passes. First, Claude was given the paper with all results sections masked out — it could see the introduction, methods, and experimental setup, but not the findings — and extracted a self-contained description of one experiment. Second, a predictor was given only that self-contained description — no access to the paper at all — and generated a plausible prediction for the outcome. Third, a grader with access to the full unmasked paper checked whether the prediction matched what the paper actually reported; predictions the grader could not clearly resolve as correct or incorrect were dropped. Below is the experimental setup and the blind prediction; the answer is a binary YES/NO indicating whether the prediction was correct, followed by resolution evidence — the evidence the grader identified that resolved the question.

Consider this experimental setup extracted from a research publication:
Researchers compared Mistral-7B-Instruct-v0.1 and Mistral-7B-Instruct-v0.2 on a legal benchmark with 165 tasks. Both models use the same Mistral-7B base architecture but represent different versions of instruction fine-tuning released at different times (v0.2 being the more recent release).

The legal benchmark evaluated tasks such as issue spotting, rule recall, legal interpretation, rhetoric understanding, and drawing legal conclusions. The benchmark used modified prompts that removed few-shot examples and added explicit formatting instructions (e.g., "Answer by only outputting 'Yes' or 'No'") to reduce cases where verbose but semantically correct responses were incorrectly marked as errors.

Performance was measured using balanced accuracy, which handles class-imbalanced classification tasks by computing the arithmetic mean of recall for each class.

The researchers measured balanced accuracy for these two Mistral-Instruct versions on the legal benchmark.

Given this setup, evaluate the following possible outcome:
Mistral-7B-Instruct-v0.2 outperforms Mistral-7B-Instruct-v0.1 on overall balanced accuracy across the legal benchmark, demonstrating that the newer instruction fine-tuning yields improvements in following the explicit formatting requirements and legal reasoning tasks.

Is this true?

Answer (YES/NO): NO